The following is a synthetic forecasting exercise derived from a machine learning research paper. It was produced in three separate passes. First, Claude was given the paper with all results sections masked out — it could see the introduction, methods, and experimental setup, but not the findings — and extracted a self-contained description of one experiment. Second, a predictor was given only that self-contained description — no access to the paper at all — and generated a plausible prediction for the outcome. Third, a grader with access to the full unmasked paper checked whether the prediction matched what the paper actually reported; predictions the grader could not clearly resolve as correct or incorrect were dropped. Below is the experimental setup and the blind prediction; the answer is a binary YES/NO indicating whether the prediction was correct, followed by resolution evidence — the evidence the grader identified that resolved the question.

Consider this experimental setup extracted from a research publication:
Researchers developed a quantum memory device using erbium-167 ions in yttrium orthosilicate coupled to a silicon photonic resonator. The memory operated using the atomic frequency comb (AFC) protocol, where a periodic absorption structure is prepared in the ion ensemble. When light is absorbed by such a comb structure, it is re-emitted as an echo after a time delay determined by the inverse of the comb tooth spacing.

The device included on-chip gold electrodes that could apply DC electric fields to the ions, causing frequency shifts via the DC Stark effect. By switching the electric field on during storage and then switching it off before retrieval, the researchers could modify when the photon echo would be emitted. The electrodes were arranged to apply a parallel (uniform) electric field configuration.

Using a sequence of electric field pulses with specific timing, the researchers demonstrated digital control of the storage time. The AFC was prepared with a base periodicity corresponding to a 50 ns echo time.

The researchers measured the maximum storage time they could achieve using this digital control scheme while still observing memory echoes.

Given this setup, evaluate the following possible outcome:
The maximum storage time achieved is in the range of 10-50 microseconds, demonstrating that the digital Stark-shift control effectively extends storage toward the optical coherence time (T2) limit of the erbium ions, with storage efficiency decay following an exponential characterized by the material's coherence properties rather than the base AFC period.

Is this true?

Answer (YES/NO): NO